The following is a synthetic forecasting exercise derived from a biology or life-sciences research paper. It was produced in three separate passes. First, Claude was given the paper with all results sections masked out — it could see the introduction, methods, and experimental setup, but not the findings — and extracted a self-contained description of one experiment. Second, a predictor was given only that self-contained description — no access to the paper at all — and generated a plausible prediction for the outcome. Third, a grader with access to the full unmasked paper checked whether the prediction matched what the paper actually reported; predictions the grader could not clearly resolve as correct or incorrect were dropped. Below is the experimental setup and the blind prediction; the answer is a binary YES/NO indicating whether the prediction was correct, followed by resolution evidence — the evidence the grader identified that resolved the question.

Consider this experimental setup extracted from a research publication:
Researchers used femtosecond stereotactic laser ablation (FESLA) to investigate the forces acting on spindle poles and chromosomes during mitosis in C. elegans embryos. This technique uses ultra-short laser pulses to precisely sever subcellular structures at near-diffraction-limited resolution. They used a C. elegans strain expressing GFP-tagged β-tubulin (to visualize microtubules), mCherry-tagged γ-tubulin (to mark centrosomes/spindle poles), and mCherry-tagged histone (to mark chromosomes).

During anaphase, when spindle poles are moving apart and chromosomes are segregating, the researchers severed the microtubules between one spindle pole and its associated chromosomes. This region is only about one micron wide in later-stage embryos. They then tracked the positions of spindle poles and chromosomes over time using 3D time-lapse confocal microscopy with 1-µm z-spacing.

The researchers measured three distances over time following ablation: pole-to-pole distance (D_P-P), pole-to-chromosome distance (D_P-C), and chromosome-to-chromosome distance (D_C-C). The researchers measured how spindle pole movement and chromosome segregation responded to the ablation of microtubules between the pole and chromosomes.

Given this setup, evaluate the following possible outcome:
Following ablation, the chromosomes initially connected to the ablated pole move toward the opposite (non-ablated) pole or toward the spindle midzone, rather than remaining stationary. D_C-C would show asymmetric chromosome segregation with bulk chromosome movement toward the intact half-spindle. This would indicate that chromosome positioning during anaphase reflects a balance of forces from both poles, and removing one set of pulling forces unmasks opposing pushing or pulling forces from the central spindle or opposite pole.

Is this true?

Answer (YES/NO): NO